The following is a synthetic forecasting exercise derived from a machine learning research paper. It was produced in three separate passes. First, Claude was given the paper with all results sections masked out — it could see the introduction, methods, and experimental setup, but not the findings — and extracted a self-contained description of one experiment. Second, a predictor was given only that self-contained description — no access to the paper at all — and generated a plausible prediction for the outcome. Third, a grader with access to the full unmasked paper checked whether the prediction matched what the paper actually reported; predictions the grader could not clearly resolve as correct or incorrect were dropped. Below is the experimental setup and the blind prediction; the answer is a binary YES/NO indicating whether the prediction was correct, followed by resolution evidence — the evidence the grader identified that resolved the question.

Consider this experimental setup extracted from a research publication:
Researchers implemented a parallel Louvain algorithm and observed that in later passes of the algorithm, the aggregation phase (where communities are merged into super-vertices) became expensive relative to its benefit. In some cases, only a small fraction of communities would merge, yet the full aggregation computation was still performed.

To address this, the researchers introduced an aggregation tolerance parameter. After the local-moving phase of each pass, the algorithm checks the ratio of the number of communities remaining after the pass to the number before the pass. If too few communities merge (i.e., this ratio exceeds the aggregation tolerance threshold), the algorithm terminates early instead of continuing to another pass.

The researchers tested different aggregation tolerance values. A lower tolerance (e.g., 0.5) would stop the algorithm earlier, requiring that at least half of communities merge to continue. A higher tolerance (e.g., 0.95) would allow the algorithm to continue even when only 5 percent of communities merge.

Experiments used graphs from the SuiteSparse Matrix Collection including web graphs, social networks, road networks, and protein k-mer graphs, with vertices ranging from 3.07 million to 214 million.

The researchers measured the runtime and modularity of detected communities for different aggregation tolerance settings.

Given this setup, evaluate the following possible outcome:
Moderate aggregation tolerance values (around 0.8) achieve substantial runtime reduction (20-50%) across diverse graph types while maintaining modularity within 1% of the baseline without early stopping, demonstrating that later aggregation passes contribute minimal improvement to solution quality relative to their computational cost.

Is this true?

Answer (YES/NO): NO